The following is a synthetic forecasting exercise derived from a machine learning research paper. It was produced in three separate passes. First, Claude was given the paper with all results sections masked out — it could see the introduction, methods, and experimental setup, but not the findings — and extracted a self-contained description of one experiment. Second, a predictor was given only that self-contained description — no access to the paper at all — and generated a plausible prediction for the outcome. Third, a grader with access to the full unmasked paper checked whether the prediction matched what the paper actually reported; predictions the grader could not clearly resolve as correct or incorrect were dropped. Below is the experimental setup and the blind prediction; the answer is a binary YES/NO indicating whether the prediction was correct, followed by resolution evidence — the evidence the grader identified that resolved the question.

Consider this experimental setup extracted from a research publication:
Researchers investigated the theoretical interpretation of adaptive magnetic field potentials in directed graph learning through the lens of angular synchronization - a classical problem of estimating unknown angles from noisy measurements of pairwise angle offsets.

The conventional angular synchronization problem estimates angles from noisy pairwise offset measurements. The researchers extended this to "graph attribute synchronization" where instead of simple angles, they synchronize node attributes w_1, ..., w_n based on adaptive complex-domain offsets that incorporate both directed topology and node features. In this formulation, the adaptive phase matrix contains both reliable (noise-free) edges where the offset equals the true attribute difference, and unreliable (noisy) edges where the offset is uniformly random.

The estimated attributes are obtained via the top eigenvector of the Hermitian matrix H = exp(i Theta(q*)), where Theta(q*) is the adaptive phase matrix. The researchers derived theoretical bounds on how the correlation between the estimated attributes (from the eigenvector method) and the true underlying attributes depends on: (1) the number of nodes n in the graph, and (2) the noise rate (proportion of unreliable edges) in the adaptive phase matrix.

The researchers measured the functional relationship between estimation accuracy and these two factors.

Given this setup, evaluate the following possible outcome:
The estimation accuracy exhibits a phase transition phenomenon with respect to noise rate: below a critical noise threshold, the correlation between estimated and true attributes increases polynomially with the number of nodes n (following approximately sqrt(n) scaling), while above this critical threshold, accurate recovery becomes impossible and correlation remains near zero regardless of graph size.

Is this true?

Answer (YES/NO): NO